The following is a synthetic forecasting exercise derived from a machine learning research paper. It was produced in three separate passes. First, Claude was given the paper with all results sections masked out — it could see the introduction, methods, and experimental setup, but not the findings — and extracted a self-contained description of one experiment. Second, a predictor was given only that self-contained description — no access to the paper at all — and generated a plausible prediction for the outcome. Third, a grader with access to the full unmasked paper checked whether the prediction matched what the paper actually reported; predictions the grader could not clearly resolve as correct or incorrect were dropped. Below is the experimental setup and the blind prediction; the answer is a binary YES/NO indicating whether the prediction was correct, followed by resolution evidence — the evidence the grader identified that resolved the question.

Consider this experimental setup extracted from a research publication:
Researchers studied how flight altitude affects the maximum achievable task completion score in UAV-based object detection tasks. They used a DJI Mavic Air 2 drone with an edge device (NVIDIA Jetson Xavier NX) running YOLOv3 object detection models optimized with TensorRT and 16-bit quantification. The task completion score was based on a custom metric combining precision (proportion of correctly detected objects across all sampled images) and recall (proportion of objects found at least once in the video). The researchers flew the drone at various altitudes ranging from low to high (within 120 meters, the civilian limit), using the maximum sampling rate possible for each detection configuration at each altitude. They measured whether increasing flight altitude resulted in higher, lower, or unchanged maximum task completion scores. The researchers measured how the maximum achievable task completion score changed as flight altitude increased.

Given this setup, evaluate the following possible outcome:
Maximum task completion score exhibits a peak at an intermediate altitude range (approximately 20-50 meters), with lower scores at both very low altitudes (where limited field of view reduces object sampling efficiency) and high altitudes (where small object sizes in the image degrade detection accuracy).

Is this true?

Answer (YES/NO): NO